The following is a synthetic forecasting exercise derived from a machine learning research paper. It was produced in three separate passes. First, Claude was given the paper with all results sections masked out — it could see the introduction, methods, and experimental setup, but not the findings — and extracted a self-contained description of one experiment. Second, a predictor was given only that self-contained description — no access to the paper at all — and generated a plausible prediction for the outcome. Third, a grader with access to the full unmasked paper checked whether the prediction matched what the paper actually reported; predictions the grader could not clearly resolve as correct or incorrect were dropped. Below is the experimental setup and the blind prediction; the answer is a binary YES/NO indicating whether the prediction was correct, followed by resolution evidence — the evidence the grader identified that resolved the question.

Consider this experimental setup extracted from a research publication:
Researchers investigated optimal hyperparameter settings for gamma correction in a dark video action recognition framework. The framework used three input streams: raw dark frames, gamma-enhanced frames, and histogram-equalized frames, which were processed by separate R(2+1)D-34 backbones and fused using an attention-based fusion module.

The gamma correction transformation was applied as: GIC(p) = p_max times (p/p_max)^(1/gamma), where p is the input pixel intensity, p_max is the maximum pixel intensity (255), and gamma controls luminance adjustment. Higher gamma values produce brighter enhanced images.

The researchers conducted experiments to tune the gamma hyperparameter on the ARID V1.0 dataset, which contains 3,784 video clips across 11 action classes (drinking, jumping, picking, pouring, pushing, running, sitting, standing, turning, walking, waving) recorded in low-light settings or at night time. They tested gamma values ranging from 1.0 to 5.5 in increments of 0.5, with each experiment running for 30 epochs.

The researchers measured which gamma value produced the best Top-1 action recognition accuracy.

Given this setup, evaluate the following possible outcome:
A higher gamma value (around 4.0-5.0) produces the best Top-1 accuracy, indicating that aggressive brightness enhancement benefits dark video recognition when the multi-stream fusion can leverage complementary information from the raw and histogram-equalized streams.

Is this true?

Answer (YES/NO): NO